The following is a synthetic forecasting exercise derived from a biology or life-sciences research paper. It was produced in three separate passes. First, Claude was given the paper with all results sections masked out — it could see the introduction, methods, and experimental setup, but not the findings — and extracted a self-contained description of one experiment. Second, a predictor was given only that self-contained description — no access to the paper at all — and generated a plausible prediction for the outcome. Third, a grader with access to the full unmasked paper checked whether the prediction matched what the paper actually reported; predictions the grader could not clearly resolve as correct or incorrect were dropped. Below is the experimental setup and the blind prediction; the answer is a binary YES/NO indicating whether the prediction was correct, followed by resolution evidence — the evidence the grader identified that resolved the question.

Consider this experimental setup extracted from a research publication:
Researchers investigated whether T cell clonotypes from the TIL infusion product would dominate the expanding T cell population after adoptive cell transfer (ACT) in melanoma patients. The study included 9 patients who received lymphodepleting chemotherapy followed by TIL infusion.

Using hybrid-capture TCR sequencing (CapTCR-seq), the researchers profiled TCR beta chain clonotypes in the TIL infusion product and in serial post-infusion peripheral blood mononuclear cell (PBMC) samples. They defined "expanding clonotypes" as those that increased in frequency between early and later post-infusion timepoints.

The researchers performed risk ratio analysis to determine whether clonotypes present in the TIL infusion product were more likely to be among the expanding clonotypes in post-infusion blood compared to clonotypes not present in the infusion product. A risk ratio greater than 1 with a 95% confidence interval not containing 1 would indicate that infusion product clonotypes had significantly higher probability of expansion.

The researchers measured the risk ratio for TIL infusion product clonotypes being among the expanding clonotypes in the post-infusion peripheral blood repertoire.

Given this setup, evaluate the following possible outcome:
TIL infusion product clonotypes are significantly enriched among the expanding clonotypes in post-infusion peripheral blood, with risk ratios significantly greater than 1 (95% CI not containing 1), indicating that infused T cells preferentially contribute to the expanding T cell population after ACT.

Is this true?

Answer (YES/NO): YES